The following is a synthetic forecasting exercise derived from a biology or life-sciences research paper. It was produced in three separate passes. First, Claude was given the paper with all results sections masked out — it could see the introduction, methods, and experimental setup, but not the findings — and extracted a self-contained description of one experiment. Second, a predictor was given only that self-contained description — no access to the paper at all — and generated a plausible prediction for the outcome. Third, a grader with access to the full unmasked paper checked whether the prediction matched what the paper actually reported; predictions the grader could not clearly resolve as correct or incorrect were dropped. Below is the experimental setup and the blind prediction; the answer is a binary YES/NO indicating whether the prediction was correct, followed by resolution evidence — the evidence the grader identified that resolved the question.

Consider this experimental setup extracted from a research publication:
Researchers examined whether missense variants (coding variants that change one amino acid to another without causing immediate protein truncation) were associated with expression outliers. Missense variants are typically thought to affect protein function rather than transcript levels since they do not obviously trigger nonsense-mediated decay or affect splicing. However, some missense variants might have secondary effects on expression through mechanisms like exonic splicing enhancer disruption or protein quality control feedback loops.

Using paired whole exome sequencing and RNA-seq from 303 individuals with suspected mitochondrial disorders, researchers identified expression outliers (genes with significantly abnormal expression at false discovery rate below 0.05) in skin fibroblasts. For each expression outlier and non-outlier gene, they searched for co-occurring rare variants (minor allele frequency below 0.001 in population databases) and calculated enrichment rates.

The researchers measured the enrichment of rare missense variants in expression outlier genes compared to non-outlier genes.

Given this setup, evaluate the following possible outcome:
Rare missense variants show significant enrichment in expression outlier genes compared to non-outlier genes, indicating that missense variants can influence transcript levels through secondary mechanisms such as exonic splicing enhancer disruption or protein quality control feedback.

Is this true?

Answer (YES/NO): YES